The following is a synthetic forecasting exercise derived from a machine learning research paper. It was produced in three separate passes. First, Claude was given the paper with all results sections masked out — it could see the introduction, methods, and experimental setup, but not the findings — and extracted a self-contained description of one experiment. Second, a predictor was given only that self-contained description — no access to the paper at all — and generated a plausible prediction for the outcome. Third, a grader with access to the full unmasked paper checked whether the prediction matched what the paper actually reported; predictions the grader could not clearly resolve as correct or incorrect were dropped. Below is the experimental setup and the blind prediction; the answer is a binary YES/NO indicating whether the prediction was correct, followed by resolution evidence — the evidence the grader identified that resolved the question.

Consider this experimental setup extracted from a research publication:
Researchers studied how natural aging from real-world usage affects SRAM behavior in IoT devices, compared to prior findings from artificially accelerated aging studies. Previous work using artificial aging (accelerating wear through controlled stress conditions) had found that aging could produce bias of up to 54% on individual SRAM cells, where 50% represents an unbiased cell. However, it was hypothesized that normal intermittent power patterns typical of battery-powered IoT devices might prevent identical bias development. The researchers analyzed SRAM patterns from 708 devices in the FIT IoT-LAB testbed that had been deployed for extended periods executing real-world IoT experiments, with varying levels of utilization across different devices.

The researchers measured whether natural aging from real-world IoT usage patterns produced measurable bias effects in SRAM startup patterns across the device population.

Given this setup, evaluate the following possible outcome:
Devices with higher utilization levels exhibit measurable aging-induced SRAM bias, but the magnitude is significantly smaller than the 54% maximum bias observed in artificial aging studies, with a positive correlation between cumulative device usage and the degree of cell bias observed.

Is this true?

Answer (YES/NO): YES